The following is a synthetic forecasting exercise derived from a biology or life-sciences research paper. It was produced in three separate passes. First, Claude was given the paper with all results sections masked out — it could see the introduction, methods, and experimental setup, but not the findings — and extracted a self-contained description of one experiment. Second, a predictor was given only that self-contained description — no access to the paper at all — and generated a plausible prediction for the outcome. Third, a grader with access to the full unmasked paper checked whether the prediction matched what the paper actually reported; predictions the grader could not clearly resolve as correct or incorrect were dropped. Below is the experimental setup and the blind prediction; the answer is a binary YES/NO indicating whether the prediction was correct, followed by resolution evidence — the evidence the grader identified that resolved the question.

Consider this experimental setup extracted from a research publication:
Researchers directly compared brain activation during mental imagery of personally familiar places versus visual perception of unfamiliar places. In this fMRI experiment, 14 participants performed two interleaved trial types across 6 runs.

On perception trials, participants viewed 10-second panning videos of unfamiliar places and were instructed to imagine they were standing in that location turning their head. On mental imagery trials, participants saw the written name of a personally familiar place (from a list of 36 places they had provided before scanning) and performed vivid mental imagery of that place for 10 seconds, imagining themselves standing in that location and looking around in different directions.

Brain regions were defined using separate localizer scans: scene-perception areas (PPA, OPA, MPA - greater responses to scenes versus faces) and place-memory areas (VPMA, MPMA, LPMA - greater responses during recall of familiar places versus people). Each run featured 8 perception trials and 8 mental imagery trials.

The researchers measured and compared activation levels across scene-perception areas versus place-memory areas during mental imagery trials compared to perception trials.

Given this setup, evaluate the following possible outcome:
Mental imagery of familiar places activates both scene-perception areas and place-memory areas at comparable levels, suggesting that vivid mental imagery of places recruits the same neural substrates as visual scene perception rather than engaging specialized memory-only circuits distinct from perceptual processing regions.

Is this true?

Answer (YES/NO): NO